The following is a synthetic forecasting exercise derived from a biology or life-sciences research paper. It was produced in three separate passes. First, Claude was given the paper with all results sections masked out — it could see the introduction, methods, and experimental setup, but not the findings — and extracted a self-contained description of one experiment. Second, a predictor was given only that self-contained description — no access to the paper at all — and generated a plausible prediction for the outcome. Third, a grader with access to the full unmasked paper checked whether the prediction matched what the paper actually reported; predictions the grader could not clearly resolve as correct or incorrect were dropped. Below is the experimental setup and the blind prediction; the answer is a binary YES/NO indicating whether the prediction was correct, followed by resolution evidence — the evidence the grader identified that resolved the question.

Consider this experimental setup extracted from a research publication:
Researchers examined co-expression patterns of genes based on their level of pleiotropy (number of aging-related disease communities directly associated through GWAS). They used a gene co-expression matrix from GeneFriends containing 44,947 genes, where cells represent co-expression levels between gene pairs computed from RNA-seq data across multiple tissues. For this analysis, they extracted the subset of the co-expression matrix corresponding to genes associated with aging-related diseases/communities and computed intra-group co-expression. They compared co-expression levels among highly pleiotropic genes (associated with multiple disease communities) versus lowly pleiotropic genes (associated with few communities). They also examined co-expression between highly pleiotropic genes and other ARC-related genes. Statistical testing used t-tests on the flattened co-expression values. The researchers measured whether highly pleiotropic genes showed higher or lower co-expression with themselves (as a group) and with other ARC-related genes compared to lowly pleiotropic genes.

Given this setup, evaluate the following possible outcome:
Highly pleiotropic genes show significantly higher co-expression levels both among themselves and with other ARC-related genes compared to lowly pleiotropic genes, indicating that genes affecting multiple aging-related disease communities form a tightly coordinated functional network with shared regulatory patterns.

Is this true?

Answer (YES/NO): NO